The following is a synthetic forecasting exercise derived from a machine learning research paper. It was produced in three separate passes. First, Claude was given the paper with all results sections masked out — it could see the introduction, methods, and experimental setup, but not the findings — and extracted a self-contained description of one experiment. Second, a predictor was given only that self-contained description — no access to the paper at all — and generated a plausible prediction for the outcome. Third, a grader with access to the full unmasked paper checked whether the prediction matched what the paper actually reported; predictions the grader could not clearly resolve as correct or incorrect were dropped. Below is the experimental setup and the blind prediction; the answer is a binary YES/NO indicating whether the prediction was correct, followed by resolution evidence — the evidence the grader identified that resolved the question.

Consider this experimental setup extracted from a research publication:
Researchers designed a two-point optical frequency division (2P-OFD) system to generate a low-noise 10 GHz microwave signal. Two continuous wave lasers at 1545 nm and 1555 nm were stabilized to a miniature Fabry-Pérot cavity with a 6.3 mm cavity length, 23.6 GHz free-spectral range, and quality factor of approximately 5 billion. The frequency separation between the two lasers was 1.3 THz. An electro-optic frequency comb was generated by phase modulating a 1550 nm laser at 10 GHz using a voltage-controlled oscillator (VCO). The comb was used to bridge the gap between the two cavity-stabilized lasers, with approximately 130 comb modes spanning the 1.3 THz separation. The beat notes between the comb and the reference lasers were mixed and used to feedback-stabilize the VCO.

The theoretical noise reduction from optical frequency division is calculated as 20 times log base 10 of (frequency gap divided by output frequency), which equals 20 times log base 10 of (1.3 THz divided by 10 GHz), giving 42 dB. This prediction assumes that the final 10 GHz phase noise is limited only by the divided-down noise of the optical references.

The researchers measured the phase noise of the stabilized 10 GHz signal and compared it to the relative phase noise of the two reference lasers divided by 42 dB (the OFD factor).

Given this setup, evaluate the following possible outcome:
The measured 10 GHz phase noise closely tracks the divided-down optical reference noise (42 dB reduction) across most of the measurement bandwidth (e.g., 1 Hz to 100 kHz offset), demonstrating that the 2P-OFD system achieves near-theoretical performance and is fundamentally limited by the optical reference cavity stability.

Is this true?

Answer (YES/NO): NO